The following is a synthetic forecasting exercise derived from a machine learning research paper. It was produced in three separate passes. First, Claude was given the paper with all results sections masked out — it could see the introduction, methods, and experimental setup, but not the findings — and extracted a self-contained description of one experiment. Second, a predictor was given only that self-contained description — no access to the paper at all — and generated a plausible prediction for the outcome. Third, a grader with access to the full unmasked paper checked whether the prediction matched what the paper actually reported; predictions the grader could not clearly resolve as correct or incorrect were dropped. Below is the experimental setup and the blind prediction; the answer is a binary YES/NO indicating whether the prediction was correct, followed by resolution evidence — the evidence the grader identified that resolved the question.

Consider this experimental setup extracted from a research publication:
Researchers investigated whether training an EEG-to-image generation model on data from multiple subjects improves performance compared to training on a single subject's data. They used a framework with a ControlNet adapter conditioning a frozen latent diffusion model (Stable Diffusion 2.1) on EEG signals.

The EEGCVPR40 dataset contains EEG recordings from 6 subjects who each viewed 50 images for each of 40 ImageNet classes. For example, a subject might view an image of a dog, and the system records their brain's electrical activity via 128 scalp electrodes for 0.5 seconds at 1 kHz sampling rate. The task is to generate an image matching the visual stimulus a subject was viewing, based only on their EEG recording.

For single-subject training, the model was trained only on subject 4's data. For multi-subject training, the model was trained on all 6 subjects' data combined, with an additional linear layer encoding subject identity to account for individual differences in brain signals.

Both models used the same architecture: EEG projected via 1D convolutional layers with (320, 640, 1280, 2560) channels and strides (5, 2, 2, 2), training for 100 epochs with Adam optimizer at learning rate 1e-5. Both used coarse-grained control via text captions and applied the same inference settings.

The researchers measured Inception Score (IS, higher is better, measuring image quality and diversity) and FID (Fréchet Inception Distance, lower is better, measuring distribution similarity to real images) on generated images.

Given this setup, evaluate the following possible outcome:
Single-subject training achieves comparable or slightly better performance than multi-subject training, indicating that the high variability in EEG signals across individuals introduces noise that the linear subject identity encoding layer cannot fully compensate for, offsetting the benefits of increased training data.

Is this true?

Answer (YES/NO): NO